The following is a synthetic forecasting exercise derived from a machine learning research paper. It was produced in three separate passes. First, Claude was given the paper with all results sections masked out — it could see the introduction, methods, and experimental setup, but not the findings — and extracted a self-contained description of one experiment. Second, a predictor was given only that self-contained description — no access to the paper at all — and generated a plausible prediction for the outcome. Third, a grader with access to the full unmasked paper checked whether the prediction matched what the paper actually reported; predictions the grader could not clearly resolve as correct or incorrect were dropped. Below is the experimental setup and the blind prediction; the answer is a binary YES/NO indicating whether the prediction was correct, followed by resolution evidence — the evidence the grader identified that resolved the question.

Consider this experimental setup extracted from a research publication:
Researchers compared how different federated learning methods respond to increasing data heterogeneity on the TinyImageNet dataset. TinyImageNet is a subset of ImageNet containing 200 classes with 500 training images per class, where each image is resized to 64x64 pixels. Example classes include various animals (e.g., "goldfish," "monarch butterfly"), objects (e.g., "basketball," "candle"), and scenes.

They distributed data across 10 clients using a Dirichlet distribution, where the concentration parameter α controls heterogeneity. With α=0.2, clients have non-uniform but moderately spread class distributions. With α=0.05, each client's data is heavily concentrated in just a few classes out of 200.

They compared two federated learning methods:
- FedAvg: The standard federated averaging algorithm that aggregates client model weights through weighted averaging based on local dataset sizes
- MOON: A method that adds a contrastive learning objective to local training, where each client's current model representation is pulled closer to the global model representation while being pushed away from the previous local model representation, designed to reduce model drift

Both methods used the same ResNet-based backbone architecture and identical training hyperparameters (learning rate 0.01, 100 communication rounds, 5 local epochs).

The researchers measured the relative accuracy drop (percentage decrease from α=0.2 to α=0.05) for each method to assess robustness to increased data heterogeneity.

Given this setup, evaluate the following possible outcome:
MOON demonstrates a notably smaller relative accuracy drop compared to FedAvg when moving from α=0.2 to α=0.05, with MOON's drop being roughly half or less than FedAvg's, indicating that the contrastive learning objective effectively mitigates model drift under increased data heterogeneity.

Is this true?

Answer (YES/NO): NO